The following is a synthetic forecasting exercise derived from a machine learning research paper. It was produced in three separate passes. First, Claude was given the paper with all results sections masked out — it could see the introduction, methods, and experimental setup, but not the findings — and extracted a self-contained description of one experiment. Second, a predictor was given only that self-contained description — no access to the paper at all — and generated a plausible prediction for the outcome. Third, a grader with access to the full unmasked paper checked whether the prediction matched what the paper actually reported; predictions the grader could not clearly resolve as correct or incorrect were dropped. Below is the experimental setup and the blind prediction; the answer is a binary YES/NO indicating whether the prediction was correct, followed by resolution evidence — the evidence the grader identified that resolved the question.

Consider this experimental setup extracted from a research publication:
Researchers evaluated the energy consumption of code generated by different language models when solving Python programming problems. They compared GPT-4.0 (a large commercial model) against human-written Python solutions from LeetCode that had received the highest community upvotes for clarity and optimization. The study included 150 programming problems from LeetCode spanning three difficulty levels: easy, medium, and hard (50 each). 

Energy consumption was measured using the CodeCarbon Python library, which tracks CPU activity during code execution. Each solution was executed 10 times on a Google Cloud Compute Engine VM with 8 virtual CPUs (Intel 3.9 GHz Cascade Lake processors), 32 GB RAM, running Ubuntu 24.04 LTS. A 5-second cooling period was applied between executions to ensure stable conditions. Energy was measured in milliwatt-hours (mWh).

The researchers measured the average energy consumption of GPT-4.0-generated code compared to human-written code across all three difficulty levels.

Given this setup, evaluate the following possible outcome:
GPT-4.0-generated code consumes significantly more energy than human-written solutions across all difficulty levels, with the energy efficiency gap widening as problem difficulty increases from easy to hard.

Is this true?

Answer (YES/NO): NO